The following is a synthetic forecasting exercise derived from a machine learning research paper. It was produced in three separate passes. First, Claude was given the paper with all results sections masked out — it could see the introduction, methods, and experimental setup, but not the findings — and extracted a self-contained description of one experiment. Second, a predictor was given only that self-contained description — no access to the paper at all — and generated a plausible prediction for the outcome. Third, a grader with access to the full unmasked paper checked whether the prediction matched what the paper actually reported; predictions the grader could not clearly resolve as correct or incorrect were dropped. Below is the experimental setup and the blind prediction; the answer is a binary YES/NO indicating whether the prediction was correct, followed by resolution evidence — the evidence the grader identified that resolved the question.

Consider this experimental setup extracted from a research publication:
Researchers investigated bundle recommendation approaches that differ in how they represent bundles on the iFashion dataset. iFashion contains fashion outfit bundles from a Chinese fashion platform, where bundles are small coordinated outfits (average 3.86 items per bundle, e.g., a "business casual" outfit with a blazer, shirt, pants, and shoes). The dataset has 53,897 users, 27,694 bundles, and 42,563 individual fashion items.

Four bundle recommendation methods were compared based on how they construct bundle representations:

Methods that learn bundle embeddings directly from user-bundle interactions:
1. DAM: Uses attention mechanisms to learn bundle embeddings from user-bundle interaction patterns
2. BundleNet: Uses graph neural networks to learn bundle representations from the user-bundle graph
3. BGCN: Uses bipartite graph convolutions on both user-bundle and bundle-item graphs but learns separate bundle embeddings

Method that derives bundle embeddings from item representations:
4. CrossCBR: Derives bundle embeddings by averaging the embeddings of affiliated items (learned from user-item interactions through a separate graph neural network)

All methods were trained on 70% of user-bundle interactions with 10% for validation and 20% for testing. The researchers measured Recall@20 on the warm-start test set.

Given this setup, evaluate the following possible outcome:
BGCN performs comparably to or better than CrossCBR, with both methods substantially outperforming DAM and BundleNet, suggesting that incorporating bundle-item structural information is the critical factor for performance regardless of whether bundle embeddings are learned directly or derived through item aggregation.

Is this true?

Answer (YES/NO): NO